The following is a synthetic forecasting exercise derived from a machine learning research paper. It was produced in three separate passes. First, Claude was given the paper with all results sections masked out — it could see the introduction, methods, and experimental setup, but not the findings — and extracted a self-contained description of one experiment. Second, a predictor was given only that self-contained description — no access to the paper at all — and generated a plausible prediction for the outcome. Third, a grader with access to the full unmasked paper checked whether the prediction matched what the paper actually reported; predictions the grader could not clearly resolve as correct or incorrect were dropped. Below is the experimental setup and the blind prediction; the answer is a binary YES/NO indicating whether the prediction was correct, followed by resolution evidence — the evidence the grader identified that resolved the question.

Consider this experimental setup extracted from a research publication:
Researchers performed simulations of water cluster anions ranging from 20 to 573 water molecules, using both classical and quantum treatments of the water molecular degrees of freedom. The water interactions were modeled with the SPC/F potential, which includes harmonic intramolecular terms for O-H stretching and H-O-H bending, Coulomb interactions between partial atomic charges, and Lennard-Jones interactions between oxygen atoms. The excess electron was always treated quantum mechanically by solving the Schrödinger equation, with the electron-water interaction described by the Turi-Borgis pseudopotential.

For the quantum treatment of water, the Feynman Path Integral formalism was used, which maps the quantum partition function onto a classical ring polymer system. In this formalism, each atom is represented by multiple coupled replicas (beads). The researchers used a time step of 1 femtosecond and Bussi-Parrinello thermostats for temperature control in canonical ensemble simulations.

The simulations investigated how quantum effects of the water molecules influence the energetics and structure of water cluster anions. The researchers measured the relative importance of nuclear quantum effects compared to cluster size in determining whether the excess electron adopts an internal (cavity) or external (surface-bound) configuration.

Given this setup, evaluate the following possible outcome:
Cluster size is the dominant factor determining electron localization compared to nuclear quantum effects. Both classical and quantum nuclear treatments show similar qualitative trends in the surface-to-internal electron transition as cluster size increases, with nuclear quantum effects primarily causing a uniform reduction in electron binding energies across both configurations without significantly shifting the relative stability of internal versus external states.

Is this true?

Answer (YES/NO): NO